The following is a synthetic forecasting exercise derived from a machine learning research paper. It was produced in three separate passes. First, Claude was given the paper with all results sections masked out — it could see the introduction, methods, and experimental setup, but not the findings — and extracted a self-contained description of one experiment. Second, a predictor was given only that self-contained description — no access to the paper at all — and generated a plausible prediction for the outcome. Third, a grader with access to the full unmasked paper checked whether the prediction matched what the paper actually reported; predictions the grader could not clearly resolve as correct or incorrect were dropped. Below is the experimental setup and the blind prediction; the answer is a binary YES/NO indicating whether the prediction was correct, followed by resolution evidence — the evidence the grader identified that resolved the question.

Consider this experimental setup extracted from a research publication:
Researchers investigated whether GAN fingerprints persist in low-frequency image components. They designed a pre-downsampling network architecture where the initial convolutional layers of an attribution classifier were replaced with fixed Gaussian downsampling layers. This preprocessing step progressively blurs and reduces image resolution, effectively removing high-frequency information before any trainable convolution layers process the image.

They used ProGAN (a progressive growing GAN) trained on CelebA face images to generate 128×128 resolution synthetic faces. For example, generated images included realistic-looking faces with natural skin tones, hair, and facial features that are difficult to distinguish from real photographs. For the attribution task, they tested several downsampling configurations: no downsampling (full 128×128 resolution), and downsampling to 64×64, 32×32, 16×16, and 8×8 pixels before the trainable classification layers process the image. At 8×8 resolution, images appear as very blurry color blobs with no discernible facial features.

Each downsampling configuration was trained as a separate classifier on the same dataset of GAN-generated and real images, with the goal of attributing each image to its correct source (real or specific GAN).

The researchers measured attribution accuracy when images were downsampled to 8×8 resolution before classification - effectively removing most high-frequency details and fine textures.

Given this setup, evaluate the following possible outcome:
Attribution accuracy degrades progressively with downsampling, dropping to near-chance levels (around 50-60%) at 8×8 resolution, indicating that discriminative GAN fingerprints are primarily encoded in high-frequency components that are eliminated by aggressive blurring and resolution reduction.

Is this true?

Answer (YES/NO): NO